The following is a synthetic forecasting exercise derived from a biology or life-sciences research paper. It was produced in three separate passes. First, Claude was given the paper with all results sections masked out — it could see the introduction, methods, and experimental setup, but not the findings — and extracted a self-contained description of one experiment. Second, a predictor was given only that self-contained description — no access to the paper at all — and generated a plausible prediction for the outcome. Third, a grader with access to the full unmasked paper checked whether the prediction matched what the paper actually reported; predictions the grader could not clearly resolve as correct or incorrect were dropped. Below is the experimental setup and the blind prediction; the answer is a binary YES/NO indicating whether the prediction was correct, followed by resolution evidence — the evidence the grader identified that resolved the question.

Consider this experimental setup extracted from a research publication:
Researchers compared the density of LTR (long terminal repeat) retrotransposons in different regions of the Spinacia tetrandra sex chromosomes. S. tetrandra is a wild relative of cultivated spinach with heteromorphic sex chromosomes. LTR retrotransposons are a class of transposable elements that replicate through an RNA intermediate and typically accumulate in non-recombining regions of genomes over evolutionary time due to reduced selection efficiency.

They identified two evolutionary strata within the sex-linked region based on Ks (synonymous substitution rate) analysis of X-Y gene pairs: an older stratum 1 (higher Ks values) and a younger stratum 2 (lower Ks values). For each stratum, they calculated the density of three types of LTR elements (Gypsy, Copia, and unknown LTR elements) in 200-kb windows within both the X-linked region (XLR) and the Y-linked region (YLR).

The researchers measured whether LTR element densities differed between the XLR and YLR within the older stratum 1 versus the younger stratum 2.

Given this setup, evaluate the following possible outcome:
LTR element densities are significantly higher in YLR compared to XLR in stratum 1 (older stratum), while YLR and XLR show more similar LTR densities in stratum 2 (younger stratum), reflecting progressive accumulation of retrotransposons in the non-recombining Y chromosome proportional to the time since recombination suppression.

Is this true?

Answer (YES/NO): NO